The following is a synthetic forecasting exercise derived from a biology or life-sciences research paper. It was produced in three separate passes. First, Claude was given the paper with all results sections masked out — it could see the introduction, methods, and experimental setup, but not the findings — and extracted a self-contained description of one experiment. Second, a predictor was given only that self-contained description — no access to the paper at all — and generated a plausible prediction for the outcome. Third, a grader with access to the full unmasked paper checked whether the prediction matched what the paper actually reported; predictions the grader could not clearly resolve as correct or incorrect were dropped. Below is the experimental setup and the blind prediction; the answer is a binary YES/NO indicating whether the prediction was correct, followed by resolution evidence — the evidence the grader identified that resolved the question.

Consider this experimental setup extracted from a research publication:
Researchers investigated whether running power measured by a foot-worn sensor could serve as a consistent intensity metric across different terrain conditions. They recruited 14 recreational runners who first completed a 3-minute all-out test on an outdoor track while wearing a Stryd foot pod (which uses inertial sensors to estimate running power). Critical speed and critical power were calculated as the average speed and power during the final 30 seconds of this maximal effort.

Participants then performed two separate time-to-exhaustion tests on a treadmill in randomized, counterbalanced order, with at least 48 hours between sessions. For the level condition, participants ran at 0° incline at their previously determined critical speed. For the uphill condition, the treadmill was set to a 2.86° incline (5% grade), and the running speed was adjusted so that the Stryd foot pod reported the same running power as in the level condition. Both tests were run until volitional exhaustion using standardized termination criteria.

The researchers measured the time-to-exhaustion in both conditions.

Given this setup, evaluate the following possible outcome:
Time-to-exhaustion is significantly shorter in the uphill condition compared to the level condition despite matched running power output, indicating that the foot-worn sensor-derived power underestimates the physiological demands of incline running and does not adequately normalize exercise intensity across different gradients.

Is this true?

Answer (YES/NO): NO